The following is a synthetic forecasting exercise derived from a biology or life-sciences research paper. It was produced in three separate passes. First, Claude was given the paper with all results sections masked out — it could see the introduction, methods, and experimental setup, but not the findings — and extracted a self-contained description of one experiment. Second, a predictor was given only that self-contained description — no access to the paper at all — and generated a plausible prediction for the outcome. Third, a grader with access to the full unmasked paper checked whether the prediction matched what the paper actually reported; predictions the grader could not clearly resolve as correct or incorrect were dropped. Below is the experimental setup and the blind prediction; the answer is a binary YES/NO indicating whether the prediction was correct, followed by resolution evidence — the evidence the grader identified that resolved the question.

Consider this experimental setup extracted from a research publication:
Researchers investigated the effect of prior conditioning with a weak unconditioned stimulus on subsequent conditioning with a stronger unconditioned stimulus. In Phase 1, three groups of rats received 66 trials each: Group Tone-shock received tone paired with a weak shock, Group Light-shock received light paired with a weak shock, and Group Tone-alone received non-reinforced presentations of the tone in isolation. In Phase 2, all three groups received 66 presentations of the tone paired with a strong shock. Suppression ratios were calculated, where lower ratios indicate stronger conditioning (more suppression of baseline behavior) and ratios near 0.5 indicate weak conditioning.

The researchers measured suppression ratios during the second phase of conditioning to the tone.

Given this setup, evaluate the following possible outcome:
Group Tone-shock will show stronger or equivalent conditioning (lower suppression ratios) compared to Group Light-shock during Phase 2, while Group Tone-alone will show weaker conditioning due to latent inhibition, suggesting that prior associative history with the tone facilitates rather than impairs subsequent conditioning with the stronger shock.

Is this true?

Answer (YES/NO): NO